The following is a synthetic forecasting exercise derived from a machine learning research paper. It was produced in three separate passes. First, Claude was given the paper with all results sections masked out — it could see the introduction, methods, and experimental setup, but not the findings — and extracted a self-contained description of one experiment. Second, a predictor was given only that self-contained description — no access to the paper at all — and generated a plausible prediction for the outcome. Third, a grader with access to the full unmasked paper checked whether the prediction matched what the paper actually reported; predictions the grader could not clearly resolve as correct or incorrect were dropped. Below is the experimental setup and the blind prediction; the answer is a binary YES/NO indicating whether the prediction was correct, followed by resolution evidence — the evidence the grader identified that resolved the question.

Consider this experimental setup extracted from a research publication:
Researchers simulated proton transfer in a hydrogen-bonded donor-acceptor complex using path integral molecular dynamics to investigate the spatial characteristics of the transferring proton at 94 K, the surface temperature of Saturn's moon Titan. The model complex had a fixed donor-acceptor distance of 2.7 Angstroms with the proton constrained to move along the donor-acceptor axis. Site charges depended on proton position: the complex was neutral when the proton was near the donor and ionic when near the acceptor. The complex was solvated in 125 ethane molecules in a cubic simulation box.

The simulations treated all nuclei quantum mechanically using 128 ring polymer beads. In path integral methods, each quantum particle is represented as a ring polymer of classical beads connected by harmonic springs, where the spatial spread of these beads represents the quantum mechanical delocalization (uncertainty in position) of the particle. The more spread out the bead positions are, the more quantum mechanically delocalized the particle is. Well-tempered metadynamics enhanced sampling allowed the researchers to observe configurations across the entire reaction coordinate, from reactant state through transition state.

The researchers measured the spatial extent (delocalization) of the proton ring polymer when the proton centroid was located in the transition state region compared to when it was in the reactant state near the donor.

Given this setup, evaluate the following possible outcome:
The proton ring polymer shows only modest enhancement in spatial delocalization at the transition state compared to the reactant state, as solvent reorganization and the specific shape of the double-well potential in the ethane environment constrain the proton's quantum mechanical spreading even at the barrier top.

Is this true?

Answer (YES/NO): NO